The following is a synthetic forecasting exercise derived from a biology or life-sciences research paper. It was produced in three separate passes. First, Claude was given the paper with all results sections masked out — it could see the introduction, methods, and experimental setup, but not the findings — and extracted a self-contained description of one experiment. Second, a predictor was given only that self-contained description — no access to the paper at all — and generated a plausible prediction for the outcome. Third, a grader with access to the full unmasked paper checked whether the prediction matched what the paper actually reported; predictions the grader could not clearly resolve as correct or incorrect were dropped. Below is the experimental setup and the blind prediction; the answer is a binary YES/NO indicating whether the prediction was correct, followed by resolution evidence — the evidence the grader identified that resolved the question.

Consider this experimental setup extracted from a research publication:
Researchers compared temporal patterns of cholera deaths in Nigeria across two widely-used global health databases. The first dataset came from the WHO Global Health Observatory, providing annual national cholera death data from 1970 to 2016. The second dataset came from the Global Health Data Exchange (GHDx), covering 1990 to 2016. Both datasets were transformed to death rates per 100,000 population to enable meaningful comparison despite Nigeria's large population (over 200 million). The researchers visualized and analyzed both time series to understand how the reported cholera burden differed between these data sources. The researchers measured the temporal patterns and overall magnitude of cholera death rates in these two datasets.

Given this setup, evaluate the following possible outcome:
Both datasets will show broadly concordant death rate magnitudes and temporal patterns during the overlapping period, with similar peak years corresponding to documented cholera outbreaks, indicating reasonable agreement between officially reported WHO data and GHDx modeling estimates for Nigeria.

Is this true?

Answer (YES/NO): NO